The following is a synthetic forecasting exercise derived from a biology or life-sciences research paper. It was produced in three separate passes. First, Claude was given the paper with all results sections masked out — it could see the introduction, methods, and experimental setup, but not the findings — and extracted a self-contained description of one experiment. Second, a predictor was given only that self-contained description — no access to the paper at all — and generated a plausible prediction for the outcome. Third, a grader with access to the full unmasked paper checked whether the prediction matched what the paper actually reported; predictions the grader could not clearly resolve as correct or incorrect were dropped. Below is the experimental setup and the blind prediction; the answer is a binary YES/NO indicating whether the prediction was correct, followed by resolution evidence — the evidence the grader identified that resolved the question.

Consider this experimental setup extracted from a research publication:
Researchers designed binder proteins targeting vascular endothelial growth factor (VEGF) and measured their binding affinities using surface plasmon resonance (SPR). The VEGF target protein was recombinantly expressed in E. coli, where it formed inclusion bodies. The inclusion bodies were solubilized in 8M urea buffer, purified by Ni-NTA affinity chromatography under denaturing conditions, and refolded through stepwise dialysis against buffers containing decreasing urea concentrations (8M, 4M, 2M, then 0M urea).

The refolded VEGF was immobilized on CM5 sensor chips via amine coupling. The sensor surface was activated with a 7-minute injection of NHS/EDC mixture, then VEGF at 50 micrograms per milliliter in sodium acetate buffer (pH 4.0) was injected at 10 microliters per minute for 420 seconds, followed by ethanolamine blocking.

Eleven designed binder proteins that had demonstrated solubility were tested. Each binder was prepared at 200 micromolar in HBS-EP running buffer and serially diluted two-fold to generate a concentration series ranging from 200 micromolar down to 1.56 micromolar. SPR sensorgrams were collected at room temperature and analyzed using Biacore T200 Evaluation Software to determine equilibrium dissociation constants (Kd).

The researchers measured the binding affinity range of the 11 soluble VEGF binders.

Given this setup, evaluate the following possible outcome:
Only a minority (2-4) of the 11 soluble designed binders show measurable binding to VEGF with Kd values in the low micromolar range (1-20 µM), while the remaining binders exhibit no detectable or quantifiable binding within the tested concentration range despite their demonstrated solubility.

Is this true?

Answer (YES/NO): NO